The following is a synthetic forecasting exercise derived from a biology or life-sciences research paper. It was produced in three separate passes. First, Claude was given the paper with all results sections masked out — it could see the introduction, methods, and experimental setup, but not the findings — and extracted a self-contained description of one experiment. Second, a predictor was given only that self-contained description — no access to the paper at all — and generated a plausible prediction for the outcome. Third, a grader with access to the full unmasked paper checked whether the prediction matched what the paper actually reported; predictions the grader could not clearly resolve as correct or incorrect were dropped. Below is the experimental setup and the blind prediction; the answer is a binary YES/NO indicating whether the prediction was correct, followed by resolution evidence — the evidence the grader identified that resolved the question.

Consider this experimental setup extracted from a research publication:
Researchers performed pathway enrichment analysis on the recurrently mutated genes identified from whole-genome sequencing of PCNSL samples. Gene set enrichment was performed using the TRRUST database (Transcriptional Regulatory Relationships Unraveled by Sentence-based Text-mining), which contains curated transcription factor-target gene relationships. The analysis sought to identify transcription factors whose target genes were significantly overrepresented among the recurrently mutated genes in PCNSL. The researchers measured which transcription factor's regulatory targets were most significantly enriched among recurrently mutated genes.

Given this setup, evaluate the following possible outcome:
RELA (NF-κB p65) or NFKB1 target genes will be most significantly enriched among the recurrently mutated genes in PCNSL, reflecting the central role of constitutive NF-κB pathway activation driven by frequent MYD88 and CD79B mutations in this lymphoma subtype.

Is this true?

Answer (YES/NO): NO